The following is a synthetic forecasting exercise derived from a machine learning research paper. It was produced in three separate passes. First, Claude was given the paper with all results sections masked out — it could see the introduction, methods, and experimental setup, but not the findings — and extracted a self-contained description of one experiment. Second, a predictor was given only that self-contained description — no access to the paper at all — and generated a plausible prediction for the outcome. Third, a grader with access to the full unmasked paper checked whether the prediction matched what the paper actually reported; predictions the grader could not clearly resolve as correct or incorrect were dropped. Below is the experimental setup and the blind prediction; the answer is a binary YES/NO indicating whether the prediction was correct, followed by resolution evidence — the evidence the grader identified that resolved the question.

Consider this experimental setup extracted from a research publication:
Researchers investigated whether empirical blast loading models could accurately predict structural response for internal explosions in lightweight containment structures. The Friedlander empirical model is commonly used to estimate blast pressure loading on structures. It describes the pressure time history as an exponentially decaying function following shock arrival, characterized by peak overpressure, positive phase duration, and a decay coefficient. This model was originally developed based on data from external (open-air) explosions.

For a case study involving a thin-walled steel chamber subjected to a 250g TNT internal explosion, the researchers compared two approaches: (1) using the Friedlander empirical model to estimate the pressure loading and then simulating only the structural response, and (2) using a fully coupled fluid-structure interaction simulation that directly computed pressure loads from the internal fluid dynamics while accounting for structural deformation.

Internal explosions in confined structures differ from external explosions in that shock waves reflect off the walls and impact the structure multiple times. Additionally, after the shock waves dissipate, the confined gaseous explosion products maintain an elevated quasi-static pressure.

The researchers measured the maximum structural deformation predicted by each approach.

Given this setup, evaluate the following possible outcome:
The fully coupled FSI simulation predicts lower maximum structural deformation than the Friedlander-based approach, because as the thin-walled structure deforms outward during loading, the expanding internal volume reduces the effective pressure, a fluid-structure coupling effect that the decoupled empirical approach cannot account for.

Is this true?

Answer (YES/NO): NO